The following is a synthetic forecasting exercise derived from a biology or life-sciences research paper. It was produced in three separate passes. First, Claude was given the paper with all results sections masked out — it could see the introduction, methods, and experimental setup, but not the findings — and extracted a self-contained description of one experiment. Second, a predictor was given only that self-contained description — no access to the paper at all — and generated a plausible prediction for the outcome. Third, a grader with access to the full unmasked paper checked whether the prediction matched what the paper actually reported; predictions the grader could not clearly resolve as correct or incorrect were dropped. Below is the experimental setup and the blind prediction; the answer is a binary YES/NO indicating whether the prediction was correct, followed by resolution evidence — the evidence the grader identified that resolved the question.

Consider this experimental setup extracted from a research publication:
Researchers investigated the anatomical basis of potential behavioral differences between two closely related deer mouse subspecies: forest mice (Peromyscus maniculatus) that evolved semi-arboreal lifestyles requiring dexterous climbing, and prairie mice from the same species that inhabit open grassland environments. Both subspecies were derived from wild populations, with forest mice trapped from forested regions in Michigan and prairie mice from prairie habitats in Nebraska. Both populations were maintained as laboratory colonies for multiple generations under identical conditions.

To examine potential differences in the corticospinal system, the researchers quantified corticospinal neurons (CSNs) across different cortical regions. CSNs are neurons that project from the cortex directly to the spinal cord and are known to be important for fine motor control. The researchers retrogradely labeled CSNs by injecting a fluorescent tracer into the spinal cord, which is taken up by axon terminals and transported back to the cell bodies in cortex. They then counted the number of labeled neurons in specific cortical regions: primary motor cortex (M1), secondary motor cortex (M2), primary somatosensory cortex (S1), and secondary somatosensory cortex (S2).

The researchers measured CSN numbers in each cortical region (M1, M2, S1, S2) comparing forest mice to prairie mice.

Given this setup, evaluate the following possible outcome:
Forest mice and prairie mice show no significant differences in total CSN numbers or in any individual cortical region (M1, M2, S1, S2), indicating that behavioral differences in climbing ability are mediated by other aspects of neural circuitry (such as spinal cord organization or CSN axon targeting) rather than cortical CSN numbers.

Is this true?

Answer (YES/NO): NO